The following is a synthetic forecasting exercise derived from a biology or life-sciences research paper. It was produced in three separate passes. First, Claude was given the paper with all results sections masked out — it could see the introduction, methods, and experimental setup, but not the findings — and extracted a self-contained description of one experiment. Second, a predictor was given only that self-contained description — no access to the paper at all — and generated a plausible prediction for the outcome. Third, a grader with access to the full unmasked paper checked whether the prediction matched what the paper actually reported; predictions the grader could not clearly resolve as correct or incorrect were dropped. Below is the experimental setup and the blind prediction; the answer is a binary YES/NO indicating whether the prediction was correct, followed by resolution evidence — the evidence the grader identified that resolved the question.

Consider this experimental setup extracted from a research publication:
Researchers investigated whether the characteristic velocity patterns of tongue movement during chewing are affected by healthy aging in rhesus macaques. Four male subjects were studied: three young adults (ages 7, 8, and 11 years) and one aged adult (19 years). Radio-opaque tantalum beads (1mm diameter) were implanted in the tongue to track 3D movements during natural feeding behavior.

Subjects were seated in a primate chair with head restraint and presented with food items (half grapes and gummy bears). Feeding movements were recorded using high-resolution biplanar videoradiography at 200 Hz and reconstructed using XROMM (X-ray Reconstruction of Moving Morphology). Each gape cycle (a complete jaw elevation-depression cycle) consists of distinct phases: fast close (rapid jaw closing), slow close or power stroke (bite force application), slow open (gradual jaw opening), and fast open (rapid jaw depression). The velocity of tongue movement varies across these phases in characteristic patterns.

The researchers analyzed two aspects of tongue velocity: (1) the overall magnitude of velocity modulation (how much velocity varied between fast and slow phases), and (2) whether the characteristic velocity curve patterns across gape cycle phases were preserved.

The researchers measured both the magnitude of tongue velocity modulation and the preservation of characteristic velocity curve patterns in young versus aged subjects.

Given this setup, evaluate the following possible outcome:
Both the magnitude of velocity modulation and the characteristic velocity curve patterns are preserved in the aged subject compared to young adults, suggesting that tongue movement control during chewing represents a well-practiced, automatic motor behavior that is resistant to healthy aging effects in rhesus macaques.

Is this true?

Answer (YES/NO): NO